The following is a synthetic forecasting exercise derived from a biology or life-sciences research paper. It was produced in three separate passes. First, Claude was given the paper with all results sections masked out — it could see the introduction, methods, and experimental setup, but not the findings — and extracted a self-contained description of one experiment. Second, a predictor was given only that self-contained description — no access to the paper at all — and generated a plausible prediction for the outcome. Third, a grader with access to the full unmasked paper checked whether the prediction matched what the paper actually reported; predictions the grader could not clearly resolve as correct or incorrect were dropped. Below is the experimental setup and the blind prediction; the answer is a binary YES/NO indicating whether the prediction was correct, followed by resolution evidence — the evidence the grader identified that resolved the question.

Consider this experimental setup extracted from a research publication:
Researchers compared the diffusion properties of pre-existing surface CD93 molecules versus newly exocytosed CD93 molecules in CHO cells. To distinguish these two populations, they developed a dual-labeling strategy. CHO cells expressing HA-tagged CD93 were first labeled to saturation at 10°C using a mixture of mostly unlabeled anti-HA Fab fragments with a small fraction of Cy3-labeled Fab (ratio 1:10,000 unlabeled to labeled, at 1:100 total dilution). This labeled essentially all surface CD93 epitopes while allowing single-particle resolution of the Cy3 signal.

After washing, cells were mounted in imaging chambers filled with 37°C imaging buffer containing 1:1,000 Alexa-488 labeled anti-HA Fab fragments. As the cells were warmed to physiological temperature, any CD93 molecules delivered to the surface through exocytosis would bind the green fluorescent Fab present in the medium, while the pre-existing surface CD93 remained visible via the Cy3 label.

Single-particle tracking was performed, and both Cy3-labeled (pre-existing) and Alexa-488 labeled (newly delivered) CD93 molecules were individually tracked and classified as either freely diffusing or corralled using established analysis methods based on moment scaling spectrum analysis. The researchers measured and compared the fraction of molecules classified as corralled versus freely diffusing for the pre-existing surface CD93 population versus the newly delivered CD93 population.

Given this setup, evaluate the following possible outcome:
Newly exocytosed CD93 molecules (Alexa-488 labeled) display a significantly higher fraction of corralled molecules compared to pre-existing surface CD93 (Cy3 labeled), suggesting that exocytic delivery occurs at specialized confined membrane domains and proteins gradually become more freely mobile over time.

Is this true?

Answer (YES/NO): NO